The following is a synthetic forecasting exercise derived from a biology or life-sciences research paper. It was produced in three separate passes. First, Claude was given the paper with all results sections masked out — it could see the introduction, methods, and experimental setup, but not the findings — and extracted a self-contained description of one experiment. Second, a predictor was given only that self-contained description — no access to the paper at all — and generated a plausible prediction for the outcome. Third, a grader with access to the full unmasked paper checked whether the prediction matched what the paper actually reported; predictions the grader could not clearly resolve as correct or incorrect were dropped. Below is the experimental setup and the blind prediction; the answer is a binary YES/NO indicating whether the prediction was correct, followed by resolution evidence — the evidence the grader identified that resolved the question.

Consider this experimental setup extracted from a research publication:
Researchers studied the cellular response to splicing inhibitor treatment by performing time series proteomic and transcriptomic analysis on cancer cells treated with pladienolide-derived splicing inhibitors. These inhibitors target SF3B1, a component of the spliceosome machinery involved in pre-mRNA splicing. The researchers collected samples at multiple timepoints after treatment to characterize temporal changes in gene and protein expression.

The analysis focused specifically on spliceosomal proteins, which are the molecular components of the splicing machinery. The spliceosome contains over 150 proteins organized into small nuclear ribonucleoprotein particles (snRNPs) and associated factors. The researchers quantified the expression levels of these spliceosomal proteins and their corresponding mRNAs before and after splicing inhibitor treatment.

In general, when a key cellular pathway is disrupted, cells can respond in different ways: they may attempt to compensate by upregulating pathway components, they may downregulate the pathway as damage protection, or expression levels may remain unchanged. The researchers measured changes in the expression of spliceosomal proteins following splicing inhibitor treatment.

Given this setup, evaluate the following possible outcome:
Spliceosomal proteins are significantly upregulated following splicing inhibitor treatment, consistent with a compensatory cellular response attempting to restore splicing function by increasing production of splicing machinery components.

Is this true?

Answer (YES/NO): YES